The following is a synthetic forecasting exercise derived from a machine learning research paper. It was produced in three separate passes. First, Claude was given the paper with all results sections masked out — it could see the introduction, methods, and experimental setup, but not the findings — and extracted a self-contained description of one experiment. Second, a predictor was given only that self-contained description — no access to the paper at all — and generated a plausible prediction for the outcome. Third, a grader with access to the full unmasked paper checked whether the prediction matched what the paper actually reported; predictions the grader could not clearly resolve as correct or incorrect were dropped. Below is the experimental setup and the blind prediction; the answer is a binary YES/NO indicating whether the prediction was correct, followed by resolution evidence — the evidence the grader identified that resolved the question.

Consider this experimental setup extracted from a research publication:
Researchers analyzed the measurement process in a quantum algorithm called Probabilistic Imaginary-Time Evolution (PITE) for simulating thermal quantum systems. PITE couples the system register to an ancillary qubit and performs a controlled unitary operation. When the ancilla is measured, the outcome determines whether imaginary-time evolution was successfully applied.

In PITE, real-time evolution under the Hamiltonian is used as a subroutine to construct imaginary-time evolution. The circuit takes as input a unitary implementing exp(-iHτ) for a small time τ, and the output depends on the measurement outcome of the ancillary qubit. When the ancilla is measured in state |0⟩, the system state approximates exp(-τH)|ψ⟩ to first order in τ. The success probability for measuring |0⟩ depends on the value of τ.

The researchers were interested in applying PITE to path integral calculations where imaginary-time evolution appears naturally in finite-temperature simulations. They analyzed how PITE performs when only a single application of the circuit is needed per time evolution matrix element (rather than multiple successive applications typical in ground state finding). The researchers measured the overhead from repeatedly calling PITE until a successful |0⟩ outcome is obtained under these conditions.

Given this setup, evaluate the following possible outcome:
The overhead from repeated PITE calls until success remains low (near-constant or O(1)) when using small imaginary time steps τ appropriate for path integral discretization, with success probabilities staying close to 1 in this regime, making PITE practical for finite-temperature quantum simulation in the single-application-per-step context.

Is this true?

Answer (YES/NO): YES